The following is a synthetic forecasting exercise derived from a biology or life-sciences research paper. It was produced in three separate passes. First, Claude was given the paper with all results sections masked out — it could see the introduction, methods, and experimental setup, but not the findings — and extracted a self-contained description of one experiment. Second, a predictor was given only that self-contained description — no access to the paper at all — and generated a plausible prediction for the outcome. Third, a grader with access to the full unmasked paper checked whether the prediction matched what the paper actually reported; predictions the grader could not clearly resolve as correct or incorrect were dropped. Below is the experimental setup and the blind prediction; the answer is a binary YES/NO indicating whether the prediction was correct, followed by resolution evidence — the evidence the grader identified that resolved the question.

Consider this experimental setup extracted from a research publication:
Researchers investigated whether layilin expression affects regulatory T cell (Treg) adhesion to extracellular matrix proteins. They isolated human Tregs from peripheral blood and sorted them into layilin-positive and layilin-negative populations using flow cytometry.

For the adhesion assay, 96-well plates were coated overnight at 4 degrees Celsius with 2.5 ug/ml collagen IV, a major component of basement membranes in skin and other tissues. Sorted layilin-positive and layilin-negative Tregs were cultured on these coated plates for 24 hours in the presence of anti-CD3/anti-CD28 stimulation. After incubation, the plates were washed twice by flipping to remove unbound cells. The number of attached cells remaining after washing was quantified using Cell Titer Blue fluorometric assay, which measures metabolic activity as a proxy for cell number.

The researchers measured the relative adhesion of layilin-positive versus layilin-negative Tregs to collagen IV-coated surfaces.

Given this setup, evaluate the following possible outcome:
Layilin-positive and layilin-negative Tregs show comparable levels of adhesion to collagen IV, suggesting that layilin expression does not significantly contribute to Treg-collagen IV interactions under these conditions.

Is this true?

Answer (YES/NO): NO